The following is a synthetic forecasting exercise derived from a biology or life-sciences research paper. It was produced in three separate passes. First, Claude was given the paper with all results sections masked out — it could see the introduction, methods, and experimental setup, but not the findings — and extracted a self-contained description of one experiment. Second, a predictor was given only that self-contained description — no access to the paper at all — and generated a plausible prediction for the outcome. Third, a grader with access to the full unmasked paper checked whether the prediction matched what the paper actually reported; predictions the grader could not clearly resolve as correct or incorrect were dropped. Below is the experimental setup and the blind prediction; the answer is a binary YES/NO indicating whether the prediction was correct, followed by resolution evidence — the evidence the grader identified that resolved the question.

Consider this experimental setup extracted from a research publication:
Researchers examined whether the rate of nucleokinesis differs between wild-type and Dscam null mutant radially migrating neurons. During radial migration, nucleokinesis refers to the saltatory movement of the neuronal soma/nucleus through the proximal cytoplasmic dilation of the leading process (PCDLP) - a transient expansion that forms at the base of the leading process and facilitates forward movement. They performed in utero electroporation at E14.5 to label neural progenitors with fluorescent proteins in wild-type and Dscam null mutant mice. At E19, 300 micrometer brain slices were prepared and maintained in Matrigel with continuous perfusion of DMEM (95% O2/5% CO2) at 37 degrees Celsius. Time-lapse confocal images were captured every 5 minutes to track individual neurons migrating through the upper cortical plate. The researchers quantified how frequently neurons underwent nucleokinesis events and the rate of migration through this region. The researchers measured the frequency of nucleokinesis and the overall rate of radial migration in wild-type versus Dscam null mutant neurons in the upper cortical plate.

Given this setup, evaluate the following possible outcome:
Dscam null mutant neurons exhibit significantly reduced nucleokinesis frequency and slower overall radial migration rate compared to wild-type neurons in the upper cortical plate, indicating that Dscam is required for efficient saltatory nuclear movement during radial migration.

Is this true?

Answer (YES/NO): NO